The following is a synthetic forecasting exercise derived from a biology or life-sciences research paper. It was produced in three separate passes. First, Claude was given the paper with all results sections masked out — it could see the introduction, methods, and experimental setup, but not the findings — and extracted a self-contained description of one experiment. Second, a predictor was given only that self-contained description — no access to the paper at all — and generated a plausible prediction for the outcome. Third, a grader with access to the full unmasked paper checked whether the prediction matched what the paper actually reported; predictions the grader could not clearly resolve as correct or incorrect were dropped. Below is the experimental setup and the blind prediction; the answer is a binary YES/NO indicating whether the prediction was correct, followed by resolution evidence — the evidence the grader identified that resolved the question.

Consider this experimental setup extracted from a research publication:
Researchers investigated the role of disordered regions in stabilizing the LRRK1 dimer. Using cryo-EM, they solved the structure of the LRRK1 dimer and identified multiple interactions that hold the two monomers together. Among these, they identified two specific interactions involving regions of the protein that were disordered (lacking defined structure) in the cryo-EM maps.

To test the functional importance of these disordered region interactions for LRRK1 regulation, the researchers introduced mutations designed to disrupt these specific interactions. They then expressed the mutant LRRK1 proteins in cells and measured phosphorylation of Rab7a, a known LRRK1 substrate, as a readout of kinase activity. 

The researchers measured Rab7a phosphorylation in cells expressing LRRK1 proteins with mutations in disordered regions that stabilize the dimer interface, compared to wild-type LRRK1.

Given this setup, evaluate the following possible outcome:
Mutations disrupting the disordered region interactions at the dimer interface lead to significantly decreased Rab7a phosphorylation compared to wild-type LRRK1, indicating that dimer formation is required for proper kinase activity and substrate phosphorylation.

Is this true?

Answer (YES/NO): NO